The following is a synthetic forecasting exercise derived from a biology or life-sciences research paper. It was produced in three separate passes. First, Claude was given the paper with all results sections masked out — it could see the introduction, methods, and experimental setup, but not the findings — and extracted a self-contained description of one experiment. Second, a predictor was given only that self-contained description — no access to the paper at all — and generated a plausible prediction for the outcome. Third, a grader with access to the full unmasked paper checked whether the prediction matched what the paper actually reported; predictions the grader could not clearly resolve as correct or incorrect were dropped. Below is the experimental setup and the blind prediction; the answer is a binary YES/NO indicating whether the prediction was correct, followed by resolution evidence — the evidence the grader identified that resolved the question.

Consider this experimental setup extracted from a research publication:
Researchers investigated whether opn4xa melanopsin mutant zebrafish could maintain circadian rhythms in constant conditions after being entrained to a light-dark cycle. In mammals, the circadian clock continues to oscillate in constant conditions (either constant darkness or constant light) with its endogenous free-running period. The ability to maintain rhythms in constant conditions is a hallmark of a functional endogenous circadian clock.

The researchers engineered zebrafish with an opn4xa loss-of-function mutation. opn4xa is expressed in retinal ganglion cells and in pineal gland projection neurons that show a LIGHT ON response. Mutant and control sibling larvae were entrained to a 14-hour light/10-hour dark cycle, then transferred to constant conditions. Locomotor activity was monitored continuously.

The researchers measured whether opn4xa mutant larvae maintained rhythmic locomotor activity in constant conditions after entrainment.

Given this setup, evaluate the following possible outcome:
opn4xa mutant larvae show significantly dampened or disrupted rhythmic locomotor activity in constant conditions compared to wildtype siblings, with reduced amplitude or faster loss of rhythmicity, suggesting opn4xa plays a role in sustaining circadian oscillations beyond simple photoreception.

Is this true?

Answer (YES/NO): NO